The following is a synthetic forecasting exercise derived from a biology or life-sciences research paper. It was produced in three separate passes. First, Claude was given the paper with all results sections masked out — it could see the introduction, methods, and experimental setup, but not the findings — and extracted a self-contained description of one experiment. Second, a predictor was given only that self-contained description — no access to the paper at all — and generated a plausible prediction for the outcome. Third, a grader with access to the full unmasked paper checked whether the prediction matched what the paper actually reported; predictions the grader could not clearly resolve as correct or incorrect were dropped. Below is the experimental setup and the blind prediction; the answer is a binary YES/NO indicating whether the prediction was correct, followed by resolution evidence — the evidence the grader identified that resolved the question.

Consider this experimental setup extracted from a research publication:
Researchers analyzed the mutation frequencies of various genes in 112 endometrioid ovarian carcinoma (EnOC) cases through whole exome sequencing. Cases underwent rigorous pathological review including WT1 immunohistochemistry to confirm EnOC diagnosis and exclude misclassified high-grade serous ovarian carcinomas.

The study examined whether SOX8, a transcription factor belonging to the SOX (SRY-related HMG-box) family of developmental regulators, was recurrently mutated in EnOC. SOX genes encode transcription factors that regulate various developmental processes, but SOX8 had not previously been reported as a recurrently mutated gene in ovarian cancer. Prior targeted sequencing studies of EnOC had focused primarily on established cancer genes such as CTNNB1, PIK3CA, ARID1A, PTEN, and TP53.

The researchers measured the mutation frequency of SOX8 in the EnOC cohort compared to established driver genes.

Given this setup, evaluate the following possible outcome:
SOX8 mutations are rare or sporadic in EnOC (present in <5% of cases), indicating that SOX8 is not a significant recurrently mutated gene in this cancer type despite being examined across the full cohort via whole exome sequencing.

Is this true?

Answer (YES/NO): NO